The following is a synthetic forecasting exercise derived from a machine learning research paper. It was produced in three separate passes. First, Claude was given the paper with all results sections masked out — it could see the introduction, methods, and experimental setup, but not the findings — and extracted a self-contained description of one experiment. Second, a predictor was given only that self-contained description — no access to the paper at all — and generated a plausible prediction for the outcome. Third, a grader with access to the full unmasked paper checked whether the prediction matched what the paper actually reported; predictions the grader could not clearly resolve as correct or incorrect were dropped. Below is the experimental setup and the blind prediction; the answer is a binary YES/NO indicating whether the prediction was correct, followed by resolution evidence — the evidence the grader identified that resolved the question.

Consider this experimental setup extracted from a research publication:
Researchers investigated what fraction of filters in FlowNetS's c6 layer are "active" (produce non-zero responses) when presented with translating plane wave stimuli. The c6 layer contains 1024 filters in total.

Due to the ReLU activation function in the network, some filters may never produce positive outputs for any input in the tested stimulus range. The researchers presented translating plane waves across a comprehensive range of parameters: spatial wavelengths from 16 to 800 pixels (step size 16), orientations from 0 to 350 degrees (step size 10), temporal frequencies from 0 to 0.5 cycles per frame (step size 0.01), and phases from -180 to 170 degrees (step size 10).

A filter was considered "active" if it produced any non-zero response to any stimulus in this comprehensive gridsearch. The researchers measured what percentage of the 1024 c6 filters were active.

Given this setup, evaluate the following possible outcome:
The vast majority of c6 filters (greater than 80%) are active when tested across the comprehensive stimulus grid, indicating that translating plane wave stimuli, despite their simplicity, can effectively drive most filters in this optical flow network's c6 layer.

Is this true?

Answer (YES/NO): NO